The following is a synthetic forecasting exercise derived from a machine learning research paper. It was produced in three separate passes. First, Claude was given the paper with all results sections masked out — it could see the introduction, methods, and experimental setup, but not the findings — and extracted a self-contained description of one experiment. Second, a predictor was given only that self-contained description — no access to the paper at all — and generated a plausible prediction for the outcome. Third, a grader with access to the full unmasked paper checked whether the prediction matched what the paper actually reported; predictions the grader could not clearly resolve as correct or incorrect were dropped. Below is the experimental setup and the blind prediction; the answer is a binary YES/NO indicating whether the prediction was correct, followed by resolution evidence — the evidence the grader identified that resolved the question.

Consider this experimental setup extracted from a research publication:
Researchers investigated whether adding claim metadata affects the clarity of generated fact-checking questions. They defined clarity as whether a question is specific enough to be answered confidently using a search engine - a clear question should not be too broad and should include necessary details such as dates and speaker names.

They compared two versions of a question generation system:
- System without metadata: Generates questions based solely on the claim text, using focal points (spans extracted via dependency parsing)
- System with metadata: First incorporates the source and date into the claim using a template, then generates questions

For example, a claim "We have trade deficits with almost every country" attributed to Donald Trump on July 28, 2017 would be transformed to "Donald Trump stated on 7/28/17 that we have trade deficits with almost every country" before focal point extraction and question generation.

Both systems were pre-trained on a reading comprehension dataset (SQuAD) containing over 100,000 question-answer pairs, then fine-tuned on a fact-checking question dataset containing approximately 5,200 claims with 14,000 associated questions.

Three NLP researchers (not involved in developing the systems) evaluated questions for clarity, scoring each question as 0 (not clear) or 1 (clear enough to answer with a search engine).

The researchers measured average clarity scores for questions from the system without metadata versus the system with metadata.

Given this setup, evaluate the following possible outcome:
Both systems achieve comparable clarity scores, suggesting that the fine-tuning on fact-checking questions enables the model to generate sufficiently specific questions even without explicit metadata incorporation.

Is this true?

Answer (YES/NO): YES